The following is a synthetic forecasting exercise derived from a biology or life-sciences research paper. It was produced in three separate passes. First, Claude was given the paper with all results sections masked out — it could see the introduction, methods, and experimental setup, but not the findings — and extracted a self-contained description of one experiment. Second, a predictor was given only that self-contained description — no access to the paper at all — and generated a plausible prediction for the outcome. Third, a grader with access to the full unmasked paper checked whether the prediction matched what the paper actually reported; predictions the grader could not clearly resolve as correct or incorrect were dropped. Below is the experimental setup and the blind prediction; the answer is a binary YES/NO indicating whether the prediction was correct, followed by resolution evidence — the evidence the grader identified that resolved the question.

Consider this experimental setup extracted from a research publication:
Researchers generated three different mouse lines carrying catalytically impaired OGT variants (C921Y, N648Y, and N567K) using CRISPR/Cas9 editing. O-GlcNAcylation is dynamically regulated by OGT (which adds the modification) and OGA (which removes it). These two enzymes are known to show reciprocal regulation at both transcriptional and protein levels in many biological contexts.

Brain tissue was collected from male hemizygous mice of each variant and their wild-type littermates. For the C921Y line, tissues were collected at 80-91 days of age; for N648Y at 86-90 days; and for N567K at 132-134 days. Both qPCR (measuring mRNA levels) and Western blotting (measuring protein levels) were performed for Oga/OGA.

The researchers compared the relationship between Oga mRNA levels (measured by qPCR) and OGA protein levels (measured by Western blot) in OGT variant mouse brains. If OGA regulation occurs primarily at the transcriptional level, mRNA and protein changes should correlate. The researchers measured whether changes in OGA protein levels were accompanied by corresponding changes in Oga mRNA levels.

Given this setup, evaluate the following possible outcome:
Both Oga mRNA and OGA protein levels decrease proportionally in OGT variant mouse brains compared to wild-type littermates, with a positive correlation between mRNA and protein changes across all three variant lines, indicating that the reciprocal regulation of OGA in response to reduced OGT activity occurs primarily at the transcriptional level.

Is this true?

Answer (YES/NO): YES